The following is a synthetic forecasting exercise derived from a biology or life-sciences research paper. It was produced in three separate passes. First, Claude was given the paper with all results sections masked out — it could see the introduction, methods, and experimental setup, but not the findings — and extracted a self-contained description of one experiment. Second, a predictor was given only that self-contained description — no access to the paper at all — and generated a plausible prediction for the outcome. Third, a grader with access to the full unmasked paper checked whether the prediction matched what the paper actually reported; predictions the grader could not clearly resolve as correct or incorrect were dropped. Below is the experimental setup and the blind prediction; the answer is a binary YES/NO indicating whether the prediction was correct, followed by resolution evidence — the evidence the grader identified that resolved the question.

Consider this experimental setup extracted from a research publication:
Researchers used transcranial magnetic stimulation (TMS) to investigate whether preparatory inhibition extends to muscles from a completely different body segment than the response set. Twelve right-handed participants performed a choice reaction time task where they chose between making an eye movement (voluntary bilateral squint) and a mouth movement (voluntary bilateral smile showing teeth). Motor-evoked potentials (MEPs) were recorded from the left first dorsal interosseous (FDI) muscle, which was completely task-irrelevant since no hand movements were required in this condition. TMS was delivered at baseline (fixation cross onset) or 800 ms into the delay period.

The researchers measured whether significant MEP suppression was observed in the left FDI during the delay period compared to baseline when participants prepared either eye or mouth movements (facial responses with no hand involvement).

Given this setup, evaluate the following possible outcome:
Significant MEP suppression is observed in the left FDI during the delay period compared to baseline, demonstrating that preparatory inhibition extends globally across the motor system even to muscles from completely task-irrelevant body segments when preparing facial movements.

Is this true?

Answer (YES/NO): NO